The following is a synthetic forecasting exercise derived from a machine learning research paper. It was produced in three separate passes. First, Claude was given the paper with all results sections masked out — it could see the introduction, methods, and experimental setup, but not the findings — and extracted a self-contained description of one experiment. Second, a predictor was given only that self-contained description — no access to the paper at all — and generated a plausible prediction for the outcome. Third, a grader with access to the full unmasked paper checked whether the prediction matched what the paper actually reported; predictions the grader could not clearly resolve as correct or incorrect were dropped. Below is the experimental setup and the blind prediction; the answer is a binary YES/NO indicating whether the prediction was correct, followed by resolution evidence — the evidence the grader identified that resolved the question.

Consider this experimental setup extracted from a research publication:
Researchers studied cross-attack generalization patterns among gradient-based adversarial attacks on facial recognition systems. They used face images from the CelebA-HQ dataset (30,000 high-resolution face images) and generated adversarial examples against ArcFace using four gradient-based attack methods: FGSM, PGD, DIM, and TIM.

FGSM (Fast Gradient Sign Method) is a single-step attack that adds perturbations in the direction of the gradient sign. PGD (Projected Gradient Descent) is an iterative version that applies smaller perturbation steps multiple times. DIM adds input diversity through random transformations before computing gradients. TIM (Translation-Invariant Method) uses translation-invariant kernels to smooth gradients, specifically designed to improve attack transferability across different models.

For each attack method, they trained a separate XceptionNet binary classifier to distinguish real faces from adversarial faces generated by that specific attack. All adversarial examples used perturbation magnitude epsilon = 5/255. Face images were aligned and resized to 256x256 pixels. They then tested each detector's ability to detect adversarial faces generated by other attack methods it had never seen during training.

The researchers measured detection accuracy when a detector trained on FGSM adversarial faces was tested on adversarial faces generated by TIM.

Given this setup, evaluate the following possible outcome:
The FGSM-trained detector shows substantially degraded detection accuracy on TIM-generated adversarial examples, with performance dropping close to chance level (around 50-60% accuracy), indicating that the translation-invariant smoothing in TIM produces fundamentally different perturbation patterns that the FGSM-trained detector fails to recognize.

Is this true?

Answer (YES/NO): YES